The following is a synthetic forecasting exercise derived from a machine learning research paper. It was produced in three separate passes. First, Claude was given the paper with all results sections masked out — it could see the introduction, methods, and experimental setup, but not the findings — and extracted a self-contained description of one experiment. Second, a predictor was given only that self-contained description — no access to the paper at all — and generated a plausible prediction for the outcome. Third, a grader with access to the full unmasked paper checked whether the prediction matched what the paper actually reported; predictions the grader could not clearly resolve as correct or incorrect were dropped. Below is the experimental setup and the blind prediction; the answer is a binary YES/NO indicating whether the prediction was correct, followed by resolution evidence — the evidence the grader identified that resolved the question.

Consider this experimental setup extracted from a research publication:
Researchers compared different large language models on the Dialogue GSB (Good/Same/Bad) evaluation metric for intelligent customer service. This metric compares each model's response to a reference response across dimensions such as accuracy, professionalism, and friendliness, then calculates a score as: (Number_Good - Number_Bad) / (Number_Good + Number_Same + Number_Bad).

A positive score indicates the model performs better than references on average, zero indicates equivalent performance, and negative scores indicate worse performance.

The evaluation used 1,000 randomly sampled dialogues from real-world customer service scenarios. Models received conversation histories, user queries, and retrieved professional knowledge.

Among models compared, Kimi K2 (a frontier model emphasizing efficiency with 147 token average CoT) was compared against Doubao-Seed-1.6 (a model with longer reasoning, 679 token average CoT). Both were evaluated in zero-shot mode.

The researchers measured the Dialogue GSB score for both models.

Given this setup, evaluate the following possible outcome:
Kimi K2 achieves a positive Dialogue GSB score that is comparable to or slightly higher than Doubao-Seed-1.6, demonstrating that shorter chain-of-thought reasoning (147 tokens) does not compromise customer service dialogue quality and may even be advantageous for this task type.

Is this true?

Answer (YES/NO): NO